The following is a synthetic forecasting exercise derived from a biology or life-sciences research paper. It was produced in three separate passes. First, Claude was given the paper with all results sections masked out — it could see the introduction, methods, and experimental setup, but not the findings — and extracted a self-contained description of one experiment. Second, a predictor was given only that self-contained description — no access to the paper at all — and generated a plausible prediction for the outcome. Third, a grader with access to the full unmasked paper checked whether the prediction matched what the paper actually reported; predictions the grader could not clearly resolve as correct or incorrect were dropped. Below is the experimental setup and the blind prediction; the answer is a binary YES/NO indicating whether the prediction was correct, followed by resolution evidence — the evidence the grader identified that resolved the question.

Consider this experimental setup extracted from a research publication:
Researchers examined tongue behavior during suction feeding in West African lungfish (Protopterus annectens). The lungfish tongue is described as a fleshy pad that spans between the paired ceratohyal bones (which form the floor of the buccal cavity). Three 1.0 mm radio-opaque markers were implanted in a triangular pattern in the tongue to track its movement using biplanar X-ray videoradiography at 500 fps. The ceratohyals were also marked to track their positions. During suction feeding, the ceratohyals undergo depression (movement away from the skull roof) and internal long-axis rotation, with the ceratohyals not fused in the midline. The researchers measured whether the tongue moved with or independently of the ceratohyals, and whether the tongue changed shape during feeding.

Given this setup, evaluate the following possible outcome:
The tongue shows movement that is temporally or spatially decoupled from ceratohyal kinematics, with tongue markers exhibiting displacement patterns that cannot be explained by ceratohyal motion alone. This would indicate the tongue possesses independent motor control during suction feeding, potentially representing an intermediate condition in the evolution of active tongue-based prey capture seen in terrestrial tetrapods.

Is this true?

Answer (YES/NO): NO